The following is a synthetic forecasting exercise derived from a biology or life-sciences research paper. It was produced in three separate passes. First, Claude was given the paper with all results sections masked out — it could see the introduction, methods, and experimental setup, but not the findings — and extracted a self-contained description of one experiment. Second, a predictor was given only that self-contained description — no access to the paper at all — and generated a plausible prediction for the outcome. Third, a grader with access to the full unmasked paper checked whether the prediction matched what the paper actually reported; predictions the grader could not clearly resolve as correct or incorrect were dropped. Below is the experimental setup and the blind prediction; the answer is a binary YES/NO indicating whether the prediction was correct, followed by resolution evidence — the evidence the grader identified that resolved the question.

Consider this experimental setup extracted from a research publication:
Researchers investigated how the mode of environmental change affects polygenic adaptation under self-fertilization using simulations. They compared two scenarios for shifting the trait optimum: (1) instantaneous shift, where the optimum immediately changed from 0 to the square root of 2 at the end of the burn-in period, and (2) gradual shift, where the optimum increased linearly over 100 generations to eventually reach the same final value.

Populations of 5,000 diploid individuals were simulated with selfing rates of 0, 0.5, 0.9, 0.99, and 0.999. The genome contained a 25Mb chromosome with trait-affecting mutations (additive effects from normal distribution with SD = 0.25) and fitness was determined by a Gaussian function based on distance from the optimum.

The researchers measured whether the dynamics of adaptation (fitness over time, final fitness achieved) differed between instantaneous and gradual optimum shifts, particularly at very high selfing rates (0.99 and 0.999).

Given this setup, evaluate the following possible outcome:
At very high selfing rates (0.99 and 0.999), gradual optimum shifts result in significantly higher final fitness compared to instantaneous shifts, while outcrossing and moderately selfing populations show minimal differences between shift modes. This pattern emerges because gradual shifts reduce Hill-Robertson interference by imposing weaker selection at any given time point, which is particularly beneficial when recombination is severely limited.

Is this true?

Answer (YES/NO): NO